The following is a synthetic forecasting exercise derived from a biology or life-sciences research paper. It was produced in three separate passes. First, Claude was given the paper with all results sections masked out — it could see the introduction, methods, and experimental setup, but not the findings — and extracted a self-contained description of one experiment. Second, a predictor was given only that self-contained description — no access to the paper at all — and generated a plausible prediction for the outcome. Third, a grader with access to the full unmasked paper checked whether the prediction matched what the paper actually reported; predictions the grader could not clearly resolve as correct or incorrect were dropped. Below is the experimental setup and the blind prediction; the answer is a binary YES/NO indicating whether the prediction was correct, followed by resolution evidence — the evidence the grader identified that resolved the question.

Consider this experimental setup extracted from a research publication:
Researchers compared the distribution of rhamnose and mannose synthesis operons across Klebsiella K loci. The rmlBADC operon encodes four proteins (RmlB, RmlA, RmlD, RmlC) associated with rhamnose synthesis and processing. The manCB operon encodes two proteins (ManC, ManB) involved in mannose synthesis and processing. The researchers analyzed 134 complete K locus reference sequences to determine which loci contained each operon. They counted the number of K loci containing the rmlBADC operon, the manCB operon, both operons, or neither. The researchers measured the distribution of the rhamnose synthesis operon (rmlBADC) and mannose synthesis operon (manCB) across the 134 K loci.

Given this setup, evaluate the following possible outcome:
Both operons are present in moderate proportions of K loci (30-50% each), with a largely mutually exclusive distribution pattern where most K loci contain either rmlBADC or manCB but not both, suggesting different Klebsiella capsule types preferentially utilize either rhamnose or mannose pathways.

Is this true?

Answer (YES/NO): NO